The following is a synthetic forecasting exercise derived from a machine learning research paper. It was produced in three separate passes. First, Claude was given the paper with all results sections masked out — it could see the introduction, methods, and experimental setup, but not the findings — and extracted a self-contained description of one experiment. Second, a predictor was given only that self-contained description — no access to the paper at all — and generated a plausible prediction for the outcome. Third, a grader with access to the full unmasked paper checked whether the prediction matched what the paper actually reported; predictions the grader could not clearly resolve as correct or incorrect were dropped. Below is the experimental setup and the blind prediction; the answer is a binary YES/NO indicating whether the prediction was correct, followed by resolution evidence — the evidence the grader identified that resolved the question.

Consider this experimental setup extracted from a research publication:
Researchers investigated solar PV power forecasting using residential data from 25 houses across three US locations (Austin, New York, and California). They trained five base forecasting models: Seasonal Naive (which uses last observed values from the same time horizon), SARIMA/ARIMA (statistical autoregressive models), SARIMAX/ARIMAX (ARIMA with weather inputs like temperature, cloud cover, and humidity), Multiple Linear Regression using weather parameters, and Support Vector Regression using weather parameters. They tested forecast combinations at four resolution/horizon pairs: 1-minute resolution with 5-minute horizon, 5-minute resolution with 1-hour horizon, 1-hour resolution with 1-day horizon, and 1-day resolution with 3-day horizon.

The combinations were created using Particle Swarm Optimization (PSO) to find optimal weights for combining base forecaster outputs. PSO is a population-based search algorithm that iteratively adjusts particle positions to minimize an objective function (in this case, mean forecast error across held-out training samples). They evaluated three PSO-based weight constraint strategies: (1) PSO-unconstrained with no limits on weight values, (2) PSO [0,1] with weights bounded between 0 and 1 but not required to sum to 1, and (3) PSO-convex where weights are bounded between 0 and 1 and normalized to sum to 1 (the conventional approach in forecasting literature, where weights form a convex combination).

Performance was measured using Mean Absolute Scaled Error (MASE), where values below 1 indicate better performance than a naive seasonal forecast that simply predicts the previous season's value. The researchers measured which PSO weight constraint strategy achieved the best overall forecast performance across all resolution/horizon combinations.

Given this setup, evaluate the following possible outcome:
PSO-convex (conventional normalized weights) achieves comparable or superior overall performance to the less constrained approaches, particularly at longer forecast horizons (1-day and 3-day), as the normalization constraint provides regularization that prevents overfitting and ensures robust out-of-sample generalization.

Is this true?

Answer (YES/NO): NO